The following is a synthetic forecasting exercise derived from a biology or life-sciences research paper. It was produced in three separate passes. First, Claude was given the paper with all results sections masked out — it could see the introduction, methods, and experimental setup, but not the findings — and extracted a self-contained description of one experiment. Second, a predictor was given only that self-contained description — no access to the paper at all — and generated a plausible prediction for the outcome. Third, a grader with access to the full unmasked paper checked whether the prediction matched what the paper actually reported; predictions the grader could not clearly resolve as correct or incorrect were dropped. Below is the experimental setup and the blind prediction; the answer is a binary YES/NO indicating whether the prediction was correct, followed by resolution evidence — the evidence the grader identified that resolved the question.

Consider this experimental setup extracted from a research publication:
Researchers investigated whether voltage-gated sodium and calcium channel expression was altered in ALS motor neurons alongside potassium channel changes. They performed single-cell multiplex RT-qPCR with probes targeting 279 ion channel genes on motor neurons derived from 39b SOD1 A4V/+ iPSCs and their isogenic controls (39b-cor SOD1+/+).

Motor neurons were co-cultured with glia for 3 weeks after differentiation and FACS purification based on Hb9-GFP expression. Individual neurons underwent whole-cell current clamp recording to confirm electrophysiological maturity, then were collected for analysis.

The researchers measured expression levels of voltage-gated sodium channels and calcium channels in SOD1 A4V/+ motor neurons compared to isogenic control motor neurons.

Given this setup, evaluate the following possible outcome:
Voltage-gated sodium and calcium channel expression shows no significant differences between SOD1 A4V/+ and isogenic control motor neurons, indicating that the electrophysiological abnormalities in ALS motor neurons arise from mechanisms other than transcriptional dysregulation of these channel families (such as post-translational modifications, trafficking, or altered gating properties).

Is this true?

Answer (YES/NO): YES